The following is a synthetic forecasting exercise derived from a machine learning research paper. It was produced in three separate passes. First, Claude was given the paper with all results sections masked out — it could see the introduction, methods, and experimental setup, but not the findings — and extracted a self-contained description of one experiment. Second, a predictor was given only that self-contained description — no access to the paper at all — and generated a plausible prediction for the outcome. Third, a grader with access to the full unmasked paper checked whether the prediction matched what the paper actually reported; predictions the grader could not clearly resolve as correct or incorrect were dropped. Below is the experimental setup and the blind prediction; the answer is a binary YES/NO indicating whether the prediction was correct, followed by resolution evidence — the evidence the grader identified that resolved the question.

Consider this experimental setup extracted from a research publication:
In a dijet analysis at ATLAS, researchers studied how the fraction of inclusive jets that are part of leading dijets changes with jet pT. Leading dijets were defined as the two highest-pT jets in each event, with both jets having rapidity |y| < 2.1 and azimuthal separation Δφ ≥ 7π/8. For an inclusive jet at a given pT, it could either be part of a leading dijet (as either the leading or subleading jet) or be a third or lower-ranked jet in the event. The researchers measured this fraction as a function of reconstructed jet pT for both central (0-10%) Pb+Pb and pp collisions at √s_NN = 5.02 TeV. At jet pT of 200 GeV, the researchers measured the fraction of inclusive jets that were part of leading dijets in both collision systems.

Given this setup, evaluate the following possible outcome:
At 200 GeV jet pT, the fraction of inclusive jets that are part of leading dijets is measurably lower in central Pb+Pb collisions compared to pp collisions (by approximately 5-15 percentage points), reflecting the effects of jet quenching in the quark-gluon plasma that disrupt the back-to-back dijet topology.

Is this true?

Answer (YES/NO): NO